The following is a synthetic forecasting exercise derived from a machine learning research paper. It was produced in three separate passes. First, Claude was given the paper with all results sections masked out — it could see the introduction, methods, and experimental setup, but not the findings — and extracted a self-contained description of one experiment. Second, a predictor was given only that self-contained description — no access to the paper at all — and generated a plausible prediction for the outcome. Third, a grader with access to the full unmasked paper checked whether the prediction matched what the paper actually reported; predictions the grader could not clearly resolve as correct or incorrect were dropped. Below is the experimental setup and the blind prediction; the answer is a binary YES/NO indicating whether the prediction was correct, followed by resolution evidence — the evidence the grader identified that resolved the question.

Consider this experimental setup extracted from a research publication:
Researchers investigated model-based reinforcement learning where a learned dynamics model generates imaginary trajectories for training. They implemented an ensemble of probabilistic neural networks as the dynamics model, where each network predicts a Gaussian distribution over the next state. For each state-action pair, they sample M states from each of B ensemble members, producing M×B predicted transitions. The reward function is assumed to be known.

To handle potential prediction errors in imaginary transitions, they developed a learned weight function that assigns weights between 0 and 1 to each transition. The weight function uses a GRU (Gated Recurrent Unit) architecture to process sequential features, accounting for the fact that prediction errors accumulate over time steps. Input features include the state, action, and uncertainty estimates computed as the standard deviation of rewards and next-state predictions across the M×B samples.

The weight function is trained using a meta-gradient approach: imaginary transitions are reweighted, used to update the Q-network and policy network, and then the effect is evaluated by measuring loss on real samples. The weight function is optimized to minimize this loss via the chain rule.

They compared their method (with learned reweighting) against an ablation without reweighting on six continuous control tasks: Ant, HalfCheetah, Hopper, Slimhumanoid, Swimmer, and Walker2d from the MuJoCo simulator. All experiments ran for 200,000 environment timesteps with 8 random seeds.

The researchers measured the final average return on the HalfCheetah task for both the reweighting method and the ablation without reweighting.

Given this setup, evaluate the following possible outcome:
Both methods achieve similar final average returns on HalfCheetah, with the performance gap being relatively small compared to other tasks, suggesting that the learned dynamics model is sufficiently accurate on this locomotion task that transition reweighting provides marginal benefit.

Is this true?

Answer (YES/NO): NO